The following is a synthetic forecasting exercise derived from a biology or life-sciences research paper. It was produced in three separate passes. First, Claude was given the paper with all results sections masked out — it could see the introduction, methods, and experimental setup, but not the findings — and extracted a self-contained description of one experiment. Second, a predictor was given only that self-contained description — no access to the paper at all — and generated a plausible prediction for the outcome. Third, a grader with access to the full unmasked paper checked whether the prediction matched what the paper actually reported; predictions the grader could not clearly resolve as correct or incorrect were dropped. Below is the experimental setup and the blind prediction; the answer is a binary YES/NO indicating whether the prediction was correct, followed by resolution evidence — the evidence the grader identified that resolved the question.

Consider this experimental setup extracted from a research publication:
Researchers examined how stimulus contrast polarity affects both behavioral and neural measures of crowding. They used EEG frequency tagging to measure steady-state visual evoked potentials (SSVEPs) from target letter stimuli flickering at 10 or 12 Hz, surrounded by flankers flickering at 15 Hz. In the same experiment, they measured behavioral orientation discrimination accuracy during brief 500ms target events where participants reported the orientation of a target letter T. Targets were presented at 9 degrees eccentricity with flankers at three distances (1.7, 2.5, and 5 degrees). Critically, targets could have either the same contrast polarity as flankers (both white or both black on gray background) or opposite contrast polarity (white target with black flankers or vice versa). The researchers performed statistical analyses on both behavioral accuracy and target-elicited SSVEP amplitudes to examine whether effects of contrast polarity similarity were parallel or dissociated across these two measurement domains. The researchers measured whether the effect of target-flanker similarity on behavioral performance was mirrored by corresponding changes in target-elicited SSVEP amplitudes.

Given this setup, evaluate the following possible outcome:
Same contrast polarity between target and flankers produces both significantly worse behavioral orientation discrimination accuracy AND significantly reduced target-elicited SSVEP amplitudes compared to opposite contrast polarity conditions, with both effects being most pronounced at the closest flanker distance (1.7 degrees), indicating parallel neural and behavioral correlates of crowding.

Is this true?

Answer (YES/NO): YES